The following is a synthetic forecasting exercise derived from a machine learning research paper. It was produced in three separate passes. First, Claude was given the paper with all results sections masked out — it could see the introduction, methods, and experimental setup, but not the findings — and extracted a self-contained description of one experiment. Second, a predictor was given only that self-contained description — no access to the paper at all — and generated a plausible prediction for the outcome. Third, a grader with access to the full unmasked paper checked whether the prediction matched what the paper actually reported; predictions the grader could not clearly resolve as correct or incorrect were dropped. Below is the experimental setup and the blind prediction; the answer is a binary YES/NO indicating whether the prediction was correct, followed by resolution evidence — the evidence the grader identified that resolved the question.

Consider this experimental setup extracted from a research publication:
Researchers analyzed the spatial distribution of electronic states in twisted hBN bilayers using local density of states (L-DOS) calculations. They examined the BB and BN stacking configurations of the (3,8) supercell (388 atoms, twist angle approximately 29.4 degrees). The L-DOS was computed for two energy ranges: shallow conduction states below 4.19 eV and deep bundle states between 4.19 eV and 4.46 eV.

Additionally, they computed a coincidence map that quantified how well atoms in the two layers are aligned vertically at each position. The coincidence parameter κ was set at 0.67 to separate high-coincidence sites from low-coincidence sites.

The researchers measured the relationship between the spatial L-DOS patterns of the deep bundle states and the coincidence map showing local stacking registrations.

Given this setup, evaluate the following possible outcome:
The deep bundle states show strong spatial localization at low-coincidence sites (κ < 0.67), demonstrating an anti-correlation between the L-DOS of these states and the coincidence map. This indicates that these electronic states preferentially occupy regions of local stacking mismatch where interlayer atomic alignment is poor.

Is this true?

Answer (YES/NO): YES